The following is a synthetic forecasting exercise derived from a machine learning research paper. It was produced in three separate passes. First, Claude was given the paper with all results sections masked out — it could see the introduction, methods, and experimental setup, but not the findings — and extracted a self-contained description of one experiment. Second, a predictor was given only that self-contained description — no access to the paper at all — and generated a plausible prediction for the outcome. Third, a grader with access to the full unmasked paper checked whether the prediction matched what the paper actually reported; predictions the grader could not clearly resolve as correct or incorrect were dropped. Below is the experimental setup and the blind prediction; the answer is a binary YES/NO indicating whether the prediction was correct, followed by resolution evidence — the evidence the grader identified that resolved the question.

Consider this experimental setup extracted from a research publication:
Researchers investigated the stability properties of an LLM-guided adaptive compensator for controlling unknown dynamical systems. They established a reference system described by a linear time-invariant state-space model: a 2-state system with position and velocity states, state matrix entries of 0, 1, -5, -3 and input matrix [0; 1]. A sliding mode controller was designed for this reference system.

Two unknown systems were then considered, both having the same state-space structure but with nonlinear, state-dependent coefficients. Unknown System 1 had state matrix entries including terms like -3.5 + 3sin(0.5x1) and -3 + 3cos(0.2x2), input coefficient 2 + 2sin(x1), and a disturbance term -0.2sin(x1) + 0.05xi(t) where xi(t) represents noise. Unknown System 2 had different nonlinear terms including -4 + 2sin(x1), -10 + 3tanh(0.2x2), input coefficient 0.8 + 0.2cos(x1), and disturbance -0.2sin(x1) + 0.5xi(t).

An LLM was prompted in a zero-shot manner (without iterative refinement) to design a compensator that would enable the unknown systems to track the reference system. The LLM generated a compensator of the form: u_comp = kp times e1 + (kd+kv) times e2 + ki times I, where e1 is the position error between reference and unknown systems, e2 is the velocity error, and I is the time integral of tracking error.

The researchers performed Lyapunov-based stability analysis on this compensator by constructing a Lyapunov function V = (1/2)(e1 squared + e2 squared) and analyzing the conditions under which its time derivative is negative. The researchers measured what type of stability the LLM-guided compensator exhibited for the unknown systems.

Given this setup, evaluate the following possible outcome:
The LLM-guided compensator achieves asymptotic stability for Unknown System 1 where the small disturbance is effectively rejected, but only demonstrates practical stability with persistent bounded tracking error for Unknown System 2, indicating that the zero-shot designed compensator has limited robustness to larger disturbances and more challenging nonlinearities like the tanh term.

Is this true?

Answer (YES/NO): NO